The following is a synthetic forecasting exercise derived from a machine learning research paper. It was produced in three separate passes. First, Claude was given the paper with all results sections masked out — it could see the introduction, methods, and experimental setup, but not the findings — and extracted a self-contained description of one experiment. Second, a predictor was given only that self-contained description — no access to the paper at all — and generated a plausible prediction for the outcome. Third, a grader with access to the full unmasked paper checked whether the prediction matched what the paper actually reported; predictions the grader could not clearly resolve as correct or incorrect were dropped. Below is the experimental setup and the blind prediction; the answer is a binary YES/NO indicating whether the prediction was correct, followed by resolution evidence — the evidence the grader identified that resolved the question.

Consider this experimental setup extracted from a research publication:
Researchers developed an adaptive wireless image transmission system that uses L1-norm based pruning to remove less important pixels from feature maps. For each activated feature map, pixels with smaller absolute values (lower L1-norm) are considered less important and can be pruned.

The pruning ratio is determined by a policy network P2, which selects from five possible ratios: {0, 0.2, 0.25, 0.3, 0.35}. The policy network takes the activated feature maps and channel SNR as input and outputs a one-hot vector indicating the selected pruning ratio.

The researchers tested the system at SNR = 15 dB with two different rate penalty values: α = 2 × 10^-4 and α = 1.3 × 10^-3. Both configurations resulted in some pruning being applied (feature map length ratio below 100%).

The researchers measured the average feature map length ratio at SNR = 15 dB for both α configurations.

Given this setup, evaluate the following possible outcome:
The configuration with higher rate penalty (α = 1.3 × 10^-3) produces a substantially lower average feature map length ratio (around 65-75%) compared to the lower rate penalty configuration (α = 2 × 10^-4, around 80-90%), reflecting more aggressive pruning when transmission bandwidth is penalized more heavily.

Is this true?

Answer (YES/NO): NO